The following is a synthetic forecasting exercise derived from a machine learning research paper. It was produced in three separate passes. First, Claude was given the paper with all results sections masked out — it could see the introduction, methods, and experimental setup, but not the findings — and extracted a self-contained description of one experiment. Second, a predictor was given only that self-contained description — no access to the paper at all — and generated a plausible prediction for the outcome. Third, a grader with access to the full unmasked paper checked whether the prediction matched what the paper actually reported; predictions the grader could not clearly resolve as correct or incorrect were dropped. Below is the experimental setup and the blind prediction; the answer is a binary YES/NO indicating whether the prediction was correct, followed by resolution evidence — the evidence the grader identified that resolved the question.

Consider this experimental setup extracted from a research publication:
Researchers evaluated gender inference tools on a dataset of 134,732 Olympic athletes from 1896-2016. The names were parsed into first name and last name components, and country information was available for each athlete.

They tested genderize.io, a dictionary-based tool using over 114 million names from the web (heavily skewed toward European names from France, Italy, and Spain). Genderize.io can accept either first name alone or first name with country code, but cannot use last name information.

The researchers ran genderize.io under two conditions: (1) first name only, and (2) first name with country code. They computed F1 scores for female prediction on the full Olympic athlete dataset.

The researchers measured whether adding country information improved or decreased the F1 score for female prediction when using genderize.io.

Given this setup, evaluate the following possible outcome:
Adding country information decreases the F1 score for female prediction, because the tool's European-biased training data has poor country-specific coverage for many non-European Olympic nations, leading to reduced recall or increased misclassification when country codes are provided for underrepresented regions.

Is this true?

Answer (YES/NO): NO